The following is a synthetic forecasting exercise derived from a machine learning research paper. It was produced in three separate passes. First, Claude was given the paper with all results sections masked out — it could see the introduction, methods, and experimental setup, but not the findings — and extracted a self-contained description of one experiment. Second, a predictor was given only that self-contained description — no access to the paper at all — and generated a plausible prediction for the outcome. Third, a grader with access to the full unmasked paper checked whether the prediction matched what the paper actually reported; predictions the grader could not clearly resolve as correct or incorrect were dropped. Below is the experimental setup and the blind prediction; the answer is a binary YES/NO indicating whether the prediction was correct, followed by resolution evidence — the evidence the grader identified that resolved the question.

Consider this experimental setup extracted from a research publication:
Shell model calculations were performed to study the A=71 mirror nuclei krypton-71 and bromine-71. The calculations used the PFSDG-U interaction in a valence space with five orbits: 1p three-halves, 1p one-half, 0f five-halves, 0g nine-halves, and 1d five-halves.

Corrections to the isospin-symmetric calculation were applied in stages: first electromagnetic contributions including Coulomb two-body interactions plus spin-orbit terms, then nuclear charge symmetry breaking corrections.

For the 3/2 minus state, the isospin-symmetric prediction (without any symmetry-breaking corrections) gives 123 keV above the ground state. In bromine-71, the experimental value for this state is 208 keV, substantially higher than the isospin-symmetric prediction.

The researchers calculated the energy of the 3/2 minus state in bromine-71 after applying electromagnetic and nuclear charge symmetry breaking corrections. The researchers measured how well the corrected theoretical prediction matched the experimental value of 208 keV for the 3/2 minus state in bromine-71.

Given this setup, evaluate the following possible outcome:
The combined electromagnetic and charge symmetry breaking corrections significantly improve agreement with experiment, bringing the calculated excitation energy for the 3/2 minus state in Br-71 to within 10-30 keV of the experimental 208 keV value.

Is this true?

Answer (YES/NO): YES